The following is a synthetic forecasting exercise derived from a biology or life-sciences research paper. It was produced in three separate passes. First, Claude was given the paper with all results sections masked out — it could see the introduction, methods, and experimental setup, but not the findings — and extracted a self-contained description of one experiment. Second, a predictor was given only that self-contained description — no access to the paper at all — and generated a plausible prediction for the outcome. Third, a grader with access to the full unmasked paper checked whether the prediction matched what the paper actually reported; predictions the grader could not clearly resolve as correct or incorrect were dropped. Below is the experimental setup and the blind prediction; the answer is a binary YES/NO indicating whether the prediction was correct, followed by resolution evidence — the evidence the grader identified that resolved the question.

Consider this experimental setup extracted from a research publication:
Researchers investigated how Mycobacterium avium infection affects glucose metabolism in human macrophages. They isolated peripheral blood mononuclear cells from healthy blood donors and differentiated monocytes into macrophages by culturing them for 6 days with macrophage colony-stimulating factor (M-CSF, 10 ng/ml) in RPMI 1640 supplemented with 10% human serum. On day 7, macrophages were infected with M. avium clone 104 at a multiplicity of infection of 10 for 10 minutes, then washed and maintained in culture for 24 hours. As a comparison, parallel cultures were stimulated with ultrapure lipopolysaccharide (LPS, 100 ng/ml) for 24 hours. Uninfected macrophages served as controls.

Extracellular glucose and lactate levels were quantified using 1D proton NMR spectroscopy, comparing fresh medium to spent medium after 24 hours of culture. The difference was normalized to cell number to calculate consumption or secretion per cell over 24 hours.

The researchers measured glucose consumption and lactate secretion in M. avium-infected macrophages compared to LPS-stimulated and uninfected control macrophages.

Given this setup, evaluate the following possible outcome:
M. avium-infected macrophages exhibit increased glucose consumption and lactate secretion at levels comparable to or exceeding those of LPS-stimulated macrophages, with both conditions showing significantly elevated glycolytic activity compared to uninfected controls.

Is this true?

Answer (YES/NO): NO